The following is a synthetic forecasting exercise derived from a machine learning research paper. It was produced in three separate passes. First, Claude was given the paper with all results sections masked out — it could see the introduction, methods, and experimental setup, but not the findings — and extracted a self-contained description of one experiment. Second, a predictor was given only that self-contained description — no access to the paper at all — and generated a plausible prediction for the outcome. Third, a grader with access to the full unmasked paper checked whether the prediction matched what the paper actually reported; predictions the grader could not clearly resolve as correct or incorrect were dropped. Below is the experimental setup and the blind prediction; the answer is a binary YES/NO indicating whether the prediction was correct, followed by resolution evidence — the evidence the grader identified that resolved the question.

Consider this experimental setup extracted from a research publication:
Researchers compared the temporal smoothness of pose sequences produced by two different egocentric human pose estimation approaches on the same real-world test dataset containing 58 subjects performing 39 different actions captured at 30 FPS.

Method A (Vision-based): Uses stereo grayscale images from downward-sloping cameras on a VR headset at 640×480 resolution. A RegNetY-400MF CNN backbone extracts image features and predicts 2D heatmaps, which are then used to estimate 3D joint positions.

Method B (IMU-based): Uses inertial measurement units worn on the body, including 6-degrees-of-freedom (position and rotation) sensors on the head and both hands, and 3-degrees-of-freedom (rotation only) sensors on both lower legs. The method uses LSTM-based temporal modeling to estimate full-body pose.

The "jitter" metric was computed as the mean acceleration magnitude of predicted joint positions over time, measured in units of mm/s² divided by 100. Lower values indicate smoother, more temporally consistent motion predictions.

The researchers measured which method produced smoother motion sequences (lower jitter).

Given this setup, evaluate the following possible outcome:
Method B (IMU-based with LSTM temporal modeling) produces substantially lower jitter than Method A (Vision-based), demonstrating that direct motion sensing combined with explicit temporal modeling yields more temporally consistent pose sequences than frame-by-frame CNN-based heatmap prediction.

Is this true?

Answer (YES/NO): YES